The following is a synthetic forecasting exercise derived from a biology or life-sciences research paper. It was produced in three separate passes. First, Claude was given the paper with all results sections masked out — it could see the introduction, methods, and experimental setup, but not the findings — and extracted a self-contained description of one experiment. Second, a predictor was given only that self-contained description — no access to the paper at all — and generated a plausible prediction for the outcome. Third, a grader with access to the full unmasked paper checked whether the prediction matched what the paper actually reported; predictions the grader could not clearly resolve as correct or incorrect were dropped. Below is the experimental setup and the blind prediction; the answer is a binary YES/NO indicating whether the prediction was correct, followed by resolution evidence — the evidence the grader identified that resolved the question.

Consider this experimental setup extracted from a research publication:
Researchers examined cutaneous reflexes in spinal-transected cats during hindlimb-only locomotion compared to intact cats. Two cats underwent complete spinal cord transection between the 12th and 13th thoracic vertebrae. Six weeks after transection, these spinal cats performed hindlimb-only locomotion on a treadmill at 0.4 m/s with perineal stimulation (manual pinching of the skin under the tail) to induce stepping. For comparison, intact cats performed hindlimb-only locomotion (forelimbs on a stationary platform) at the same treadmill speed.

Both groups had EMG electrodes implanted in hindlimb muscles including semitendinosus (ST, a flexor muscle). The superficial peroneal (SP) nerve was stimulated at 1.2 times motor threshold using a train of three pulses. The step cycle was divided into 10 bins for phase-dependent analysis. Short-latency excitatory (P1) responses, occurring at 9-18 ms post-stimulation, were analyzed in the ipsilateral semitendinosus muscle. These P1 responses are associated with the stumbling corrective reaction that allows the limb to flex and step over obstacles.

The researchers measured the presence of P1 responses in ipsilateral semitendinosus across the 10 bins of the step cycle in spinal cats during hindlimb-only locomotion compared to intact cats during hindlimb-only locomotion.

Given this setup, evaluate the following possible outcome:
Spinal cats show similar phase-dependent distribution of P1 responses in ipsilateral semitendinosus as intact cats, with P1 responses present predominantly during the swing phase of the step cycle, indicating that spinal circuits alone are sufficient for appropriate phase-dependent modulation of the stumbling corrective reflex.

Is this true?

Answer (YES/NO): YES